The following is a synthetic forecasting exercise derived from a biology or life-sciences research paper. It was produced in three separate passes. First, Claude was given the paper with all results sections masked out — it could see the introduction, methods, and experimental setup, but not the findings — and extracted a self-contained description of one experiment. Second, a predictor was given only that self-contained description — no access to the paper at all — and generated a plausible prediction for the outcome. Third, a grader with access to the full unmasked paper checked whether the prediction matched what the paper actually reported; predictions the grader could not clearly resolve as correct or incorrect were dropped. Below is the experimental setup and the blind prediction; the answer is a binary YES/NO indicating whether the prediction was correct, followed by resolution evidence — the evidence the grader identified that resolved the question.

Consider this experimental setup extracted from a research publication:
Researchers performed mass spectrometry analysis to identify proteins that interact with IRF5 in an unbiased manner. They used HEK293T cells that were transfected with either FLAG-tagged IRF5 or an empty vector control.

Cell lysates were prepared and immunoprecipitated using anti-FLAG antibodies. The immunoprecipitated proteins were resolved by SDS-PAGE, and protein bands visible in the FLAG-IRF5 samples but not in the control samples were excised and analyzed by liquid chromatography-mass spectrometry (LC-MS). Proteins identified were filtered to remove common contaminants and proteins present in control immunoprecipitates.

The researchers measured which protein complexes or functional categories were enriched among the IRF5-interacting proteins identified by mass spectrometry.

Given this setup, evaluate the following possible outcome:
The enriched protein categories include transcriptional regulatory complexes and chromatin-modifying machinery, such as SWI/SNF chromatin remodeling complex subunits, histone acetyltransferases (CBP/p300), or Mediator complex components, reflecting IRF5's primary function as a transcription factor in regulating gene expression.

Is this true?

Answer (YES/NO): NO